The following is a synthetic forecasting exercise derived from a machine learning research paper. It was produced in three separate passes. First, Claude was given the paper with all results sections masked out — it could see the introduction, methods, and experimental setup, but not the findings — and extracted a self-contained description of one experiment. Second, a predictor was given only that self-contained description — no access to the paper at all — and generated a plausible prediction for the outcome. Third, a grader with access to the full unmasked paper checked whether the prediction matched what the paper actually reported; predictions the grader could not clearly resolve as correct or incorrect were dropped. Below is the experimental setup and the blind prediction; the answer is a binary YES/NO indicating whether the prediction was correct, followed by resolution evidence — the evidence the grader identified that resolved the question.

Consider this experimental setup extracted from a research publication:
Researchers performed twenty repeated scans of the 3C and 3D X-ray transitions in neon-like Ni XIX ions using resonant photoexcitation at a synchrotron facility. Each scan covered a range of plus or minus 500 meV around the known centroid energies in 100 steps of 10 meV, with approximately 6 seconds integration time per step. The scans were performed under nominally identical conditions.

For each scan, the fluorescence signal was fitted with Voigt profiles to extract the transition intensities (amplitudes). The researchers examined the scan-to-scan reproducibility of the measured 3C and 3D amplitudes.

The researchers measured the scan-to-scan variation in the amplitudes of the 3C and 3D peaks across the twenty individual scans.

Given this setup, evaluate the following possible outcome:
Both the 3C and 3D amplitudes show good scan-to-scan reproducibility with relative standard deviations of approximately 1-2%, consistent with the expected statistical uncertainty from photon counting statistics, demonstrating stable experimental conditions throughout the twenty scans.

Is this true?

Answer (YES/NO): NO